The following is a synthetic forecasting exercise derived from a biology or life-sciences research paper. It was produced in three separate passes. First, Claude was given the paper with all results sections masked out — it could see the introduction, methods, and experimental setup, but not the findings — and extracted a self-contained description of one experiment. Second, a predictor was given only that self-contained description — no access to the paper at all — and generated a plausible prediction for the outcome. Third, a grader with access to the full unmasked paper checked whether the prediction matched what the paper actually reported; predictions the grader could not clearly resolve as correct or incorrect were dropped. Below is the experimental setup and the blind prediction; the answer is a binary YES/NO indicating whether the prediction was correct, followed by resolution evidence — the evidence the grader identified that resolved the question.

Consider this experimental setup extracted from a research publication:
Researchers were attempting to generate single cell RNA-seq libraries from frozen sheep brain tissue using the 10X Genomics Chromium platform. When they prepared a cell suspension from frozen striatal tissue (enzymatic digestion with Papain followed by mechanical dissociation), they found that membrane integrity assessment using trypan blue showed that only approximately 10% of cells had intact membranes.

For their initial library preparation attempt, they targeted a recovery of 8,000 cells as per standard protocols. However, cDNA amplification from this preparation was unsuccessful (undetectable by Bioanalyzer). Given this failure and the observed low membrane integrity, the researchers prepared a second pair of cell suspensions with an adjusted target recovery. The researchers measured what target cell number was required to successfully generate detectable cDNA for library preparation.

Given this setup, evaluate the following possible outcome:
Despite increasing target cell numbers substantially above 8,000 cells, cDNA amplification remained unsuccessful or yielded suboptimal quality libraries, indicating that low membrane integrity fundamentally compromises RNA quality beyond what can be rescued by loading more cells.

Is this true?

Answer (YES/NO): YES